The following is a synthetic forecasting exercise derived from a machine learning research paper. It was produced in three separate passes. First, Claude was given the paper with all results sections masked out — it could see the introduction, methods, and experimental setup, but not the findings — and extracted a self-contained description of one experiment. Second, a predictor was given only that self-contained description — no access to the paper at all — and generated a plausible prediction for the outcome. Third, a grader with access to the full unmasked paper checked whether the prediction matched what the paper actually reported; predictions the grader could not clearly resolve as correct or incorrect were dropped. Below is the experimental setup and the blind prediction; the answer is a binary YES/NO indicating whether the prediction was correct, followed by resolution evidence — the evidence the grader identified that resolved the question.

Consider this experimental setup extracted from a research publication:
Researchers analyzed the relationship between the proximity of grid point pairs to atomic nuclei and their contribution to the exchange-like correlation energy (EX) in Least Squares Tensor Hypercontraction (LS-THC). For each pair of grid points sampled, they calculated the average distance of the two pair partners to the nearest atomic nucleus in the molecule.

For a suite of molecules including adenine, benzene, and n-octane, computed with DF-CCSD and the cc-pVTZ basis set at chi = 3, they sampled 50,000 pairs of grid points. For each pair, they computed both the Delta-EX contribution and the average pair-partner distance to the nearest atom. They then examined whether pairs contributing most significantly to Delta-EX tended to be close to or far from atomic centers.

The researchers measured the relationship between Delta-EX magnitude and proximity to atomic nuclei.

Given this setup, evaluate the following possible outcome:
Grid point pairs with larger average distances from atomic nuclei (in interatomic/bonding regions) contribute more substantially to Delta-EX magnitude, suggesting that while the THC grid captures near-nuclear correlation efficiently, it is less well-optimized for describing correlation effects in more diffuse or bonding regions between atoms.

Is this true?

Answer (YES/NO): NO